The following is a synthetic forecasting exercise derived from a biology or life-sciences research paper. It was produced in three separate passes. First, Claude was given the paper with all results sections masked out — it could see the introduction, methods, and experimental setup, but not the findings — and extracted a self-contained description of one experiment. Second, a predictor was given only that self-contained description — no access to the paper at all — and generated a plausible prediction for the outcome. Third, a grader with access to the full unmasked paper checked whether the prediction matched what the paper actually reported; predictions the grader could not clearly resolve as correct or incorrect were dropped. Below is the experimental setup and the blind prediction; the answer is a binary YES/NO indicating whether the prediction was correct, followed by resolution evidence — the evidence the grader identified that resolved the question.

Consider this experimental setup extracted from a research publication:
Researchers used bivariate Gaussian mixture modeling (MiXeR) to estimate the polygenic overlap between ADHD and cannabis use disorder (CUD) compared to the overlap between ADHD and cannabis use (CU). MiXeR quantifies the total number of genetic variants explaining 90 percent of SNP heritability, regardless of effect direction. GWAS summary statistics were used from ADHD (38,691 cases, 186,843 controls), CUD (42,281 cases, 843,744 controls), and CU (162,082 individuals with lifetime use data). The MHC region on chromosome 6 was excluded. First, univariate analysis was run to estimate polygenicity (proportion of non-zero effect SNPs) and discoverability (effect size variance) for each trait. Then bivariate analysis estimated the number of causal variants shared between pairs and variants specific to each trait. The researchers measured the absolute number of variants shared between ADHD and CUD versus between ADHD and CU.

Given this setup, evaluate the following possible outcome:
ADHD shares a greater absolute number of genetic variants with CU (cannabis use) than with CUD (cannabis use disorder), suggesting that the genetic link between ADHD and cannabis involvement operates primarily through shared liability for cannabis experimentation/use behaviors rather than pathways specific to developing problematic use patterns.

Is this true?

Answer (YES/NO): NO